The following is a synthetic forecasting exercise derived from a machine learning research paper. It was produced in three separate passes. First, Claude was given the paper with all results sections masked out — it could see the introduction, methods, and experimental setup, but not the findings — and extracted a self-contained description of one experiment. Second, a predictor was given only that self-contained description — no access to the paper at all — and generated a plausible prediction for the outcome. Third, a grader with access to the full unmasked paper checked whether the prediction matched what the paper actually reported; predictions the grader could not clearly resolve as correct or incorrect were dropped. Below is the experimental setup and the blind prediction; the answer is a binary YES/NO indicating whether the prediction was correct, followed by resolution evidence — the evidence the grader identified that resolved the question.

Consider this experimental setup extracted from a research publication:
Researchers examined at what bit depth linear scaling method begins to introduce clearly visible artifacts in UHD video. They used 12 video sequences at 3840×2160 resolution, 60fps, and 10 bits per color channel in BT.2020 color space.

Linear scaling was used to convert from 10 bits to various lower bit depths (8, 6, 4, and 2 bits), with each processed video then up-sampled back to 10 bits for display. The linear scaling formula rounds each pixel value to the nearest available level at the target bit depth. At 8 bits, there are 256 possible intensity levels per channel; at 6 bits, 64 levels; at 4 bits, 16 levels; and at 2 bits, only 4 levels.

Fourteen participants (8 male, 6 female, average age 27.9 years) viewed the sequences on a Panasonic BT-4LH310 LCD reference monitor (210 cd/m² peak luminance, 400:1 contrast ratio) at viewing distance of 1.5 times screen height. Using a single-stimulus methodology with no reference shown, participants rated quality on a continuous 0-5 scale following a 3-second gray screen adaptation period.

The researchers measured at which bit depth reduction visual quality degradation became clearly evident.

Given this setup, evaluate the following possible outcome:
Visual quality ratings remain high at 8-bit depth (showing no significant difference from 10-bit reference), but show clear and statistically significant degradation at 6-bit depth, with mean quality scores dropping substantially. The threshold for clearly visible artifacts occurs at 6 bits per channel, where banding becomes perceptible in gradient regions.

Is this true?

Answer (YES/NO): NO